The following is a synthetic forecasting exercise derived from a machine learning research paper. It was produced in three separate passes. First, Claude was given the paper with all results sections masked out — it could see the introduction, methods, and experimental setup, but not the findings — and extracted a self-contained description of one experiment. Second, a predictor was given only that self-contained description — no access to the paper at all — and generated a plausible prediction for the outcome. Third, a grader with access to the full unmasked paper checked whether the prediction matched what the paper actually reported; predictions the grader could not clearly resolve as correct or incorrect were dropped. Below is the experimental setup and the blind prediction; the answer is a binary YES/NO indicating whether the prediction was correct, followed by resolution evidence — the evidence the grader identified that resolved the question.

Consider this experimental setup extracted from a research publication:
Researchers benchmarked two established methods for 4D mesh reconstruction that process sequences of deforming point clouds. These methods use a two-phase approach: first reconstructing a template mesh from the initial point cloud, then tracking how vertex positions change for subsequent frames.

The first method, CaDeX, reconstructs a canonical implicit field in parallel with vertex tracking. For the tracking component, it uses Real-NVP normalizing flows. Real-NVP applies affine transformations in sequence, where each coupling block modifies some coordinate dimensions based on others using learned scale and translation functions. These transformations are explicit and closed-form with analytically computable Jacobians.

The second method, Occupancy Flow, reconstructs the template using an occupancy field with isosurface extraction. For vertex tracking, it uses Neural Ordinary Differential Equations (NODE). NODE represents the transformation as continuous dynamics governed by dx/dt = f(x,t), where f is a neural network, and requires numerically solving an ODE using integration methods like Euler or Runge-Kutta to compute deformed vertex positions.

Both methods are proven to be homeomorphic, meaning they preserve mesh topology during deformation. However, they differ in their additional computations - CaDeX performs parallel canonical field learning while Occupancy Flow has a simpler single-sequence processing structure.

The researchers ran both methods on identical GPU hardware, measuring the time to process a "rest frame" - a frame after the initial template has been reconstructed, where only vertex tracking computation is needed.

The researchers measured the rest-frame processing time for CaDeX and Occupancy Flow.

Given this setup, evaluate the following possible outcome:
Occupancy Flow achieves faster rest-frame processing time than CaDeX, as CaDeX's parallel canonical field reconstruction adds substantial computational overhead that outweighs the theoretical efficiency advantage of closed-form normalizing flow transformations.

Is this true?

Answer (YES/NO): YES